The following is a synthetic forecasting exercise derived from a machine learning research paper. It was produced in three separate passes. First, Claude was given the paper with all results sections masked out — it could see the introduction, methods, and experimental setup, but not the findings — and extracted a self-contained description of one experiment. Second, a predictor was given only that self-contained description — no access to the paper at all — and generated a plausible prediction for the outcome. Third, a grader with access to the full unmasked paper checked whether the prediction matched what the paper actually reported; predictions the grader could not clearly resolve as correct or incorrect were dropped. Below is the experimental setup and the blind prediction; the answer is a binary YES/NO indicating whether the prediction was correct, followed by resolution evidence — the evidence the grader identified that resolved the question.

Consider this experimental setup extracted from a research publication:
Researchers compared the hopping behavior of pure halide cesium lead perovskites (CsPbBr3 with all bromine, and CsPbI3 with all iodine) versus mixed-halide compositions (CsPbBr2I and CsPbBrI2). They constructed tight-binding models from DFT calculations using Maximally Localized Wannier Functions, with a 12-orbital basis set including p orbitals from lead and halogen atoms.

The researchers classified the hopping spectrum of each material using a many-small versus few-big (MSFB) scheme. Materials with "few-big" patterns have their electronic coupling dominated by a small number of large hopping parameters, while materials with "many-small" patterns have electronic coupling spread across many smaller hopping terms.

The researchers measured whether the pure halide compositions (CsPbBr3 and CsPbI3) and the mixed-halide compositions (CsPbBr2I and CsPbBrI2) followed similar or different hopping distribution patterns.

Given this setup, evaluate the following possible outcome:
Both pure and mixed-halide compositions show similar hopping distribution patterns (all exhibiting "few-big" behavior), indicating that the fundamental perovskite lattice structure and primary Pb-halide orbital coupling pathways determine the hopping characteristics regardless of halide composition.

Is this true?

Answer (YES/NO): NO